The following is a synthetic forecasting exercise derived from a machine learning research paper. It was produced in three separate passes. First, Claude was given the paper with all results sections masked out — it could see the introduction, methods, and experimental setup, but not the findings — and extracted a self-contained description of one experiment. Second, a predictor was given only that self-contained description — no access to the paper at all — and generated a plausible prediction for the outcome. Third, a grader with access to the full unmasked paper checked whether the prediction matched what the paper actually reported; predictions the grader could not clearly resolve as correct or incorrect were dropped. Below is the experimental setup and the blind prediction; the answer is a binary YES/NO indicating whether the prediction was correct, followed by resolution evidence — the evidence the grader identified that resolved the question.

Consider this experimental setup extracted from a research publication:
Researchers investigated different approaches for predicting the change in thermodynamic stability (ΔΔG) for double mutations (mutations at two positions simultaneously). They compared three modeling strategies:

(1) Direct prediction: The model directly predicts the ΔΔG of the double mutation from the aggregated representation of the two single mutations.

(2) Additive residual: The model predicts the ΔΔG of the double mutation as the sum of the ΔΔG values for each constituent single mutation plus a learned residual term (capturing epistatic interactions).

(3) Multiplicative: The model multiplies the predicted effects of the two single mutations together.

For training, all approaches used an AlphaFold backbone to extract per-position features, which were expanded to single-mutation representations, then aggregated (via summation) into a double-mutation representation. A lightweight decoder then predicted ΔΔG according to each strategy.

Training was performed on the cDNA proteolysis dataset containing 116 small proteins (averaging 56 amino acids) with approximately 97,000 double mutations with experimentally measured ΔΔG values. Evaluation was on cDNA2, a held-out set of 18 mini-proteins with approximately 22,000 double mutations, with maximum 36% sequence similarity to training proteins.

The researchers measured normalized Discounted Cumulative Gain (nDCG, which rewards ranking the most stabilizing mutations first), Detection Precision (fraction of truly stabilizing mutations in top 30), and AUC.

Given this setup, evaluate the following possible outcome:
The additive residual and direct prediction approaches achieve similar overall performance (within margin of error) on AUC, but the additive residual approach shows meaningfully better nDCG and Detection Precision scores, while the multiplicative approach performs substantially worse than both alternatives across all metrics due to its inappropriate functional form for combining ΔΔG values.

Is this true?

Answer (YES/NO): YES